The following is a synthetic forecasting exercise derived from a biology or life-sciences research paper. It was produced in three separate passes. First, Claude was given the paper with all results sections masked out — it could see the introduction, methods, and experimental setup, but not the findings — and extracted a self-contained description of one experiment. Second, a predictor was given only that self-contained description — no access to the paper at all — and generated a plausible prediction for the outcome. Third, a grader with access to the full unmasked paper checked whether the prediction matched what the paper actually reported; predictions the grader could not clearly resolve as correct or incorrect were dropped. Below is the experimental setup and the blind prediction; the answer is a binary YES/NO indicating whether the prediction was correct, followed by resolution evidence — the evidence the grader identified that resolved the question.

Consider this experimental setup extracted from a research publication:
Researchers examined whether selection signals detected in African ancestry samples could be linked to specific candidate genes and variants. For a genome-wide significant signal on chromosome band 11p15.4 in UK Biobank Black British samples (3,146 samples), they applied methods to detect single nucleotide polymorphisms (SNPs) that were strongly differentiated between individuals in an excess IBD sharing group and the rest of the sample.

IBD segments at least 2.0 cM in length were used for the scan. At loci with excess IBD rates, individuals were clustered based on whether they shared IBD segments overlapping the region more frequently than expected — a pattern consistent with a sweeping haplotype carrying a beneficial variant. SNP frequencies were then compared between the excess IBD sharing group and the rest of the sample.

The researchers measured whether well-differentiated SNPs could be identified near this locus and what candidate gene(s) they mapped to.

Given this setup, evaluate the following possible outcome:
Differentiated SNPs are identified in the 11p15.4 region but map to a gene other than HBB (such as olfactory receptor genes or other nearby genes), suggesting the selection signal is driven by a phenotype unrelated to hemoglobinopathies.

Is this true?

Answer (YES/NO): NO